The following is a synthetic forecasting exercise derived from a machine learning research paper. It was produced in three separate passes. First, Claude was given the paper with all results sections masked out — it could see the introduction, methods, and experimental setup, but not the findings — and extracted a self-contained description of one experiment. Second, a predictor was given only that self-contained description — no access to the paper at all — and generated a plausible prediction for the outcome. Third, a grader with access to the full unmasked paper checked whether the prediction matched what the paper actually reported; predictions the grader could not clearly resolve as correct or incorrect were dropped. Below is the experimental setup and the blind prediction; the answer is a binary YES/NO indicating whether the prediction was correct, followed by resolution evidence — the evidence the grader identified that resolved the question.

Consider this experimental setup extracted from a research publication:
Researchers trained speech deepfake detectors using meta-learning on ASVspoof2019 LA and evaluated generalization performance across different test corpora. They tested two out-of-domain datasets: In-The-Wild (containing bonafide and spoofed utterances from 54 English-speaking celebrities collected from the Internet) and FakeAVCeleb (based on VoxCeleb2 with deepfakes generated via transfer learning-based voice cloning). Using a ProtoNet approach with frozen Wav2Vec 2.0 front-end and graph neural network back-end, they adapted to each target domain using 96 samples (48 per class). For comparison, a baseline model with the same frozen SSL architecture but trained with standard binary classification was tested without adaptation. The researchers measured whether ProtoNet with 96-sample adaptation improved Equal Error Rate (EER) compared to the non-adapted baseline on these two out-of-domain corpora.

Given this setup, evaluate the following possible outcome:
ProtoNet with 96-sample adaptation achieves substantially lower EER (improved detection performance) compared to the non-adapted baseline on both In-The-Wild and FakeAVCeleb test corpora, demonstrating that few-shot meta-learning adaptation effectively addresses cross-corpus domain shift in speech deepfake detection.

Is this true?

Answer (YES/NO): NO